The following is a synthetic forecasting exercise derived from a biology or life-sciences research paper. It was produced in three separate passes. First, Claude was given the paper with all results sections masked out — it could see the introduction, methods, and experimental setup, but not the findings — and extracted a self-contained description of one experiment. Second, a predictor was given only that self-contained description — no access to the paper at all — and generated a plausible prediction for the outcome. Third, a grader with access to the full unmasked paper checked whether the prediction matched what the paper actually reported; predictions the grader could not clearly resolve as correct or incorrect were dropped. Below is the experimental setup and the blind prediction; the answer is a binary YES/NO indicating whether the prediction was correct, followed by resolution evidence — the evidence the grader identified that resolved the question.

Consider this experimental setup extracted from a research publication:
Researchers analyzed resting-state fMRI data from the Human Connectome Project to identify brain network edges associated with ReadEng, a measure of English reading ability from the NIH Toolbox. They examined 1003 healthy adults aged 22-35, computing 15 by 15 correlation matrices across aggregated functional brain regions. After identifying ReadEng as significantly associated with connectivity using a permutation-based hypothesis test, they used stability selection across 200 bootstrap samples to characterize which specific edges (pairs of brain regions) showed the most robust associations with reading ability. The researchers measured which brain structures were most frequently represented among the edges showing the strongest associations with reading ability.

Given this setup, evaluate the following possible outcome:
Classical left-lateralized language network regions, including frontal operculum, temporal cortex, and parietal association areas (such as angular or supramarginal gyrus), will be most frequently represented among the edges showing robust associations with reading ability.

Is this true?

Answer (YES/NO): NO